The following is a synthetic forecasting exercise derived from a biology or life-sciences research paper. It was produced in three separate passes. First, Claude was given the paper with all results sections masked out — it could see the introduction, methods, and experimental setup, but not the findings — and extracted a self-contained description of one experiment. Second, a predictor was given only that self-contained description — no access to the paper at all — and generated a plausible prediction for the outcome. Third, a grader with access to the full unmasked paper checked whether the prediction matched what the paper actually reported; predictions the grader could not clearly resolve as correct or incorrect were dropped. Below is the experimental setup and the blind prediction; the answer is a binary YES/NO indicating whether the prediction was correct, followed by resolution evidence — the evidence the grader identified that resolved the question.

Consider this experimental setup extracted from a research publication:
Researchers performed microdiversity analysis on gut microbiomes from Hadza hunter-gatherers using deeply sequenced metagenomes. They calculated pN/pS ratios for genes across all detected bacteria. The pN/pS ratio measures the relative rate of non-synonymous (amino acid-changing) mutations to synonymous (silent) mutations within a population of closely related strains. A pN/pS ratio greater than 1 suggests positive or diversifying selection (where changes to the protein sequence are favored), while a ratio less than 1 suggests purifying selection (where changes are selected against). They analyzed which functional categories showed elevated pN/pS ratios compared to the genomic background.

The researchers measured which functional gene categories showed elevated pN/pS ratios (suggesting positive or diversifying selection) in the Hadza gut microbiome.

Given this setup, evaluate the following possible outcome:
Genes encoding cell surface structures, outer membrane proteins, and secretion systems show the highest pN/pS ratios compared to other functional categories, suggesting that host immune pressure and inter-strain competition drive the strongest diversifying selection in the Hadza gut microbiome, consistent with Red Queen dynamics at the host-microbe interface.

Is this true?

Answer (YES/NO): NO